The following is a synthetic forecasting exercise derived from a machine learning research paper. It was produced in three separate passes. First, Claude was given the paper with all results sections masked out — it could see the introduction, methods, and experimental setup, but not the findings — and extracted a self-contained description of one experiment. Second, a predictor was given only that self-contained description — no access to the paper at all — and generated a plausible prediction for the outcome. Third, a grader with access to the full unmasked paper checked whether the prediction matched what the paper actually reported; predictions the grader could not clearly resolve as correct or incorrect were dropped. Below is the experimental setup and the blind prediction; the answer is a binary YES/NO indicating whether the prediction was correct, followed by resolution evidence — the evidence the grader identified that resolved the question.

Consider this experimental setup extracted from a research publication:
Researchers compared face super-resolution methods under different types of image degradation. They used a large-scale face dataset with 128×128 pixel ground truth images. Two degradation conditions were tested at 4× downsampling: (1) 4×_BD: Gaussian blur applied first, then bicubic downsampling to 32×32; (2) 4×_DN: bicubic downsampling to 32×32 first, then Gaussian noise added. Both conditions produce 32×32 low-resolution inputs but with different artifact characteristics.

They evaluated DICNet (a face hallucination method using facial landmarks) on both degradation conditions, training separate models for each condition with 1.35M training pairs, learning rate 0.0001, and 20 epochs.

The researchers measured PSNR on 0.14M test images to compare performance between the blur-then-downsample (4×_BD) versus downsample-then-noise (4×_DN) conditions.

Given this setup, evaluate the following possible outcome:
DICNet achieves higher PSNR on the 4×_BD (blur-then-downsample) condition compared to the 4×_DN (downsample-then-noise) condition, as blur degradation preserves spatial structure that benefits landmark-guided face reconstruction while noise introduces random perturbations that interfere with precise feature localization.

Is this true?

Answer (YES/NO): YES